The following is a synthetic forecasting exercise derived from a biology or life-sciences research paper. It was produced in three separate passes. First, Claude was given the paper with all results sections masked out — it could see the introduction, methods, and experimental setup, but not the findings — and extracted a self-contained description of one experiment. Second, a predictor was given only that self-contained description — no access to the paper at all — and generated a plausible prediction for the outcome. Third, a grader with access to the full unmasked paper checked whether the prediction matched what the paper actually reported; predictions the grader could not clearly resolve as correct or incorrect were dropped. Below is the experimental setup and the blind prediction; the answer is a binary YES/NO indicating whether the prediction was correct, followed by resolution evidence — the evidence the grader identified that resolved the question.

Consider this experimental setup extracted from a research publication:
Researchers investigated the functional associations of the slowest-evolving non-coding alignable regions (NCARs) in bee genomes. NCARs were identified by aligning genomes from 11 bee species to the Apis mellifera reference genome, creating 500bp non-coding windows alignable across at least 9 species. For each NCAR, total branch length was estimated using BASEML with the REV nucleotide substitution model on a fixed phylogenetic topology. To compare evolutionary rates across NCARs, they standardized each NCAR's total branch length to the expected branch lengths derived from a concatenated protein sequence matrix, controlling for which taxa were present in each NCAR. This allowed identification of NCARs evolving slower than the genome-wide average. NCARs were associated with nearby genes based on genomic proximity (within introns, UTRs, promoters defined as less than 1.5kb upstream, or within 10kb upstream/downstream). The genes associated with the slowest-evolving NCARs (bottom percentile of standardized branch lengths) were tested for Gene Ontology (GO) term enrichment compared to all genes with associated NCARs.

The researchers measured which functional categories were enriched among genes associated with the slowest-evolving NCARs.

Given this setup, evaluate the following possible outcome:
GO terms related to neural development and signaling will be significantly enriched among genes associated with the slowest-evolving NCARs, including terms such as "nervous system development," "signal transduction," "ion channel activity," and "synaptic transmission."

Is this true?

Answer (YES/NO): NO